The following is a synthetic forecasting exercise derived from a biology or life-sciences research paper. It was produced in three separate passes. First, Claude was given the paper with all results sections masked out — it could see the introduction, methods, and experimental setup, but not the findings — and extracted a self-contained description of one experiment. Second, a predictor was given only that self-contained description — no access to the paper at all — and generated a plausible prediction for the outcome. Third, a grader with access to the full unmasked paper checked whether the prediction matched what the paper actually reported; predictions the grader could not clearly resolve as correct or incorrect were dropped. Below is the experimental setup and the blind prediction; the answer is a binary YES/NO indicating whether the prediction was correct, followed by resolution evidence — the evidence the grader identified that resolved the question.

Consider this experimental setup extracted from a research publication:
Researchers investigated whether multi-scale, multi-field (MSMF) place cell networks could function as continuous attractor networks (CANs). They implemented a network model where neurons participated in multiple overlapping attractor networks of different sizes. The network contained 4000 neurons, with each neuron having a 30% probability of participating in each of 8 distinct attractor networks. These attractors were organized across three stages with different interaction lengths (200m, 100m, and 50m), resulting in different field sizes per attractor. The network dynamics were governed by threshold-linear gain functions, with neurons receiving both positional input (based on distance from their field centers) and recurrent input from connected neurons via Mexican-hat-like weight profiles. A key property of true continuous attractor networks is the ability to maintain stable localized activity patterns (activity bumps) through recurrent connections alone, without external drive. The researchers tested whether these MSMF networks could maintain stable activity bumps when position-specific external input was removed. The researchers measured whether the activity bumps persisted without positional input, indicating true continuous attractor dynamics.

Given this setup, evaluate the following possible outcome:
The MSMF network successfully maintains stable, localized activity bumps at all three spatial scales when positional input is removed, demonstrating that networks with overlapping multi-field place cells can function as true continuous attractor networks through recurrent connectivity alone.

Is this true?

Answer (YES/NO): NO